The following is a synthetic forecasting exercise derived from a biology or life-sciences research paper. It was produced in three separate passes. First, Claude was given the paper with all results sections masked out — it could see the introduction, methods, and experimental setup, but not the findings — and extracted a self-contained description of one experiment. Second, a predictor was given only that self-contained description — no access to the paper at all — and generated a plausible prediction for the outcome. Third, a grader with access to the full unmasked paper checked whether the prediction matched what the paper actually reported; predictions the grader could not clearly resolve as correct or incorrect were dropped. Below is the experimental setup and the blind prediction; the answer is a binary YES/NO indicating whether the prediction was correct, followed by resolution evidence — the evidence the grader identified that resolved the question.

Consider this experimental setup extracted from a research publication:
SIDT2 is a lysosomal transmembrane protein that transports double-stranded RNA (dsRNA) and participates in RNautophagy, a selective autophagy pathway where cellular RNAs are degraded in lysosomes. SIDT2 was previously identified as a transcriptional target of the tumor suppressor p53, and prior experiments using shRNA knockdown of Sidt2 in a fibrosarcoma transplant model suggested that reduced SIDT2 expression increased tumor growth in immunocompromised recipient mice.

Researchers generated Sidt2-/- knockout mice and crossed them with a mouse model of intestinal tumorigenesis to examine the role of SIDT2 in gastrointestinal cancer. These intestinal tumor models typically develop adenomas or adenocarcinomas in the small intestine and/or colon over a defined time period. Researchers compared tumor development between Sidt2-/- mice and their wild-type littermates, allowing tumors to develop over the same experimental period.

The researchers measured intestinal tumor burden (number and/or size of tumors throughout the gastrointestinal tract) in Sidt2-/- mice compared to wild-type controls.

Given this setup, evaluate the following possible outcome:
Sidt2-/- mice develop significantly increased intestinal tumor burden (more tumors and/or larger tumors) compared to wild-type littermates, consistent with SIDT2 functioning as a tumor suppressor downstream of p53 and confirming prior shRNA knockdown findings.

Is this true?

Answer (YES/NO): NO